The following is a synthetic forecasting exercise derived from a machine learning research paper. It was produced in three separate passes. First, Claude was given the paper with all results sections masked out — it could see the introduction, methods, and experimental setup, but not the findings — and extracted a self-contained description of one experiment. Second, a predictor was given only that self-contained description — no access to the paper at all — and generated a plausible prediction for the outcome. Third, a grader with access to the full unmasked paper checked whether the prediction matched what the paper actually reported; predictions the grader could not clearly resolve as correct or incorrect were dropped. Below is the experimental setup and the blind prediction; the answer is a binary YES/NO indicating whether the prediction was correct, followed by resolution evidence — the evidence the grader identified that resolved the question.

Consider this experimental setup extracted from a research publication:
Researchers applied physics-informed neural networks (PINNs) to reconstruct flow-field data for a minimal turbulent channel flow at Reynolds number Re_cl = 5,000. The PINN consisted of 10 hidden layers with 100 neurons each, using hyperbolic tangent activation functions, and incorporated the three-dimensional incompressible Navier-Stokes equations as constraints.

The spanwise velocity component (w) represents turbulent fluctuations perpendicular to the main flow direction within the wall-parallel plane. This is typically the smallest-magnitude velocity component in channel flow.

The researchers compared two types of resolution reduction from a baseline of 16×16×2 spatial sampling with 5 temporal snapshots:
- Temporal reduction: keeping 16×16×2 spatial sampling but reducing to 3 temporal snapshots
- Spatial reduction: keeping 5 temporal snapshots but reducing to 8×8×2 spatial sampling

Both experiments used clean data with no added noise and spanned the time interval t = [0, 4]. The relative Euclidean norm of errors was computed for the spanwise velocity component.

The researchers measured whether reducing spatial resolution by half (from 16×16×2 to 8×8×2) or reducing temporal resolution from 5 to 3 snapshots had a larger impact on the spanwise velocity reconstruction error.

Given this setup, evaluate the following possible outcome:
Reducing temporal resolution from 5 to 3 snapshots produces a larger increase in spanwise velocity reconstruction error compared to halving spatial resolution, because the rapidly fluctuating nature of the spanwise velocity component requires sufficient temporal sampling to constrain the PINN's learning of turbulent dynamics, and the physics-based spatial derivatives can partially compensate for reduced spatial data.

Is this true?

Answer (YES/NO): NO